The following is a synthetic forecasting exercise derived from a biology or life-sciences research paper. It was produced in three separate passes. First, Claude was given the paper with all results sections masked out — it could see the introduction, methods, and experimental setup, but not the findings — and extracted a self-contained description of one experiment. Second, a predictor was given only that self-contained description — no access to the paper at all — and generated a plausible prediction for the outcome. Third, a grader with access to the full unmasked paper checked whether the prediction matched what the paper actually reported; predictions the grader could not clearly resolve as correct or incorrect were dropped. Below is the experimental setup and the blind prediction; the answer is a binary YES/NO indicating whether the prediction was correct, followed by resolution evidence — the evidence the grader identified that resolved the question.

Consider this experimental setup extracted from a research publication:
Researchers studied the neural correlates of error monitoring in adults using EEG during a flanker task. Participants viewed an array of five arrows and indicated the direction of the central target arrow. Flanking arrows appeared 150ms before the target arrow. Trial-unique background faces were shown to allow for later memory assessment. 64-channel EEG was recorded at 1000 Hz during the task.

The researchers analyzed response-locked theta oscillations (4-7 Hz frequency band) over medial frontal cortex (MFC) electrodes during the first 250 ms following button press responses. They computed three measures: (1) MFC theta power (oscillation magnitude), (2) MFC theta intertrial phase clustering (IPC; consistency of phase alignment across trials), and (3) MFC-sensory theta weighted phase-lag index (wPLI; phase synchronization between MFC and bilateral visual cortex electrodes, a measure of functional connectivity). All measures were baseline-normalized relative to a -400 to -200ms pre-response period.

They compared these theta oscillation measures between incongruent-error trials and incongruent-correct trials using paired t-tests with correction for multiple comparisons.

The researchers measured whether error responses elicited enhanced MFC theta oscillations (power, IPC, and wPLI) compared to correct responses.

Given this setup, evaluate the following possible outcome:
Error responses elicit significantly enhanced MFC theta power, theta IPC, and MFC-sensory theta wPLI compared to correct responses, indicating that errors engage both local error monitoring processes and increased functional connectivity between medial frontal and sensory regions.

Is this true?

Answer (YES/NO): YES